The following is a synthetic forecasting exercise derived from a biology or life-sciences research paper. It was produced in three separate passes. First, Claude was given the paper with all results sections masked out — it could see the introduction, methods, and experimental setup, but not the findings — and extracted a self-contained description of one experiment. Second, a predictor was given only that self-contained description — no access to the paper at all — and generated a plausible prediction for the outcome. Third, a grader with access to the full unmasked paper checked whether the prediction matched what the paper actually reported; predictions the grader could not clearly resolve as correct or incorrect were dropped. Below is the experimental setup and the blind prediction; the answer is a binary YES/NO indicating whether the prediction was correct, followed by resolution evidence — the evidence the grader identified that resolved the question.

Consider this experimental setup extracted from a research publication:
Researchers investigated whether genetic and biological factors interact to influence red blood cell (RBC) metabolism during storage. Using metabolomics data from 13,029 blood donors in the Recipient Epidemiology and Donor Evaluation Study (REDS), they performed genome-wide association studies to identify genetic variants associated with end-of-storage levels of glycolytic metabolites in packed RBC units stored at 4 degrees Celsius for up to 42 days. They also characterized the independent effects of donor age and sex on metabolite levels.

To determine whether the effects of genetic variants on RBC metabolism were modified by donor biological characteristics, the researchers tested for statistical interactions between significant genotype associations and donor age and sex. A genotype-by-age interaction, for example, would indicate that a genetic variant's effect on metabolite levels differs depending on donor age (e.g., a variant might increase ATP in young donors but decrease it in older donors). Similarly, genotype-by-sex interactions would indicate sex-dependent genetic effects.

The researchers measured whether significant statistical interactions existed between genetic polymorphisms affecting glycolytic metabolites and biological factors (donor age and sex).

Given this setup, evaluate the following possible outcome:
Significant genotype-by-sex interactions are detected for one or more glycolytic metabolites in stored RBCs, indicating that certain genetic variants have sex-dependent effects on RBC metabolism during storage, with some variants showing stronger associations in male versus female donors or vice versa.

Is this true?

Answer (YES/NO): NO